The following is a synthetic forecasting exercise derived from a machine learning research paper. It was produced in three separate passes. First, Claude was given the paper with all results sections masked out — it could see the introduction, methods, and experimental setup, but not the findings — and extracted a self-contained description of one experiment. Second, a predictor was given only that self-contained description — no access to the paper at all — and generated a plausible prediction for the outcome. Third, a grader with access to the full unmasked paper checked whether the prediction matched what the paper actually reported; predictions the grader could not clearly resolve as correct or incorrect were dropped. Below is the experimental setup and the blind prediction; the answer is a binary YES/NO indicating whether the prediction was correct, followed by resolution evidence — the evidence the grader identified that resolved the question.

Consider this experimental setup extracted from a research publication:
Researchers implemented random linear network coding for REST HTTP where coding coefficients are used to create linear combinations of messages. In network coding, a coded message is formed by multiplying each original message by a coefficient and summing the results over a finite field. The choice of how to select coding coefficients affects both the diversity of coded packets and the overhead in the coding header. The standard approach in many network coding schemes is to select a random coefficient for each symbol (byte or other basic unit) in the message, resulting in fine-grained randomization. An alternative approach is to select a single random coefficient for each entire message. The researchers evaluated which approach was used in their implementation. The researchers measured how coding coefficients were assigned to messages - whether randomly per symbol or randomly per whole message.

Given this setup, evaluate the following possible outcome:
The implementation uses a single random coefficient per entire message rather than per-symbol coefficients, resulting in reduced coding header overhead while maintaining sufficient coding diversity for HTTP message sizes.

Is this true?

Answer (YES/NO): YES